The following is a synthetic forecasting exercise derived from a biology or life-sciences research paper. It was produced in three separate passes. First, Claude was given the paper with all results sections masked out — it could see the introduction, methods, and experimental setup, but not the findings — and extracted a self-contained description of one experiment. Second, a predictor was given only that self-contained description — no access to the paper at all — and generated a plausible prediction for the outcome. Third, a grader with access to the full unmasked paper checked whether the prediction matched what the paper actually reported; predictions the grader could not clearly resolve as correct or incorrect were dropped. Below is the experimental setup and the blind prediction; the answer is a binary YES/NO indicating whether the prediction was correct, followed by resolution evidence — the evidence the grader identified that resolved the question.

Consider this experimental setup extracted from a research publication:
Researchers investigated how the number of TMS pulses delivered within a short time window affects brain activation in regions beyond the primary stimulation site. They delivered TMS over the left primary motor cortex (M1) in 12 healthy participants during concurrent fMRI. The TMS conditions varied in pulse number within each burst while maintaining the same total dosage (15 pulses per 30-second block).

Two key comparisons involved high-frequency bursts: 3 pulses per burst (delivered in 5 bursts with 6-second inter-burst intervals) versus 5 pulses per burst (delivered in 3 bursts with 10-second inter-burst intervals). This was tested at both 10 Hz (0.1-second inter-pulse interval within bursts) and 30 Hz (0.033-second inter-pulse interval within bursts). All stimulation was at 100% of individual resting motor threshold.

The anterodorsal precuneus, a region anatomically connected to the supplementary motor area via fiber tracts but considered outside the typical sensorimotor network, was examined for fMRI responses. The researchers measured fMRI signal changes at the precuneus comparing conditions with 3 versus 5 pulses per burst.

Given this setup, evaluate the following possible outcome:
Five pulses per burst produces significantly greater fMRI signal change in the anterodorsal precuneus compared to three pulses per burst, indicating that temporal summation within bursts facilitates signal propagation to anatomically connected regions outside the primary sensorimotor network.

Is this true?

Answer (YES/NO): YES